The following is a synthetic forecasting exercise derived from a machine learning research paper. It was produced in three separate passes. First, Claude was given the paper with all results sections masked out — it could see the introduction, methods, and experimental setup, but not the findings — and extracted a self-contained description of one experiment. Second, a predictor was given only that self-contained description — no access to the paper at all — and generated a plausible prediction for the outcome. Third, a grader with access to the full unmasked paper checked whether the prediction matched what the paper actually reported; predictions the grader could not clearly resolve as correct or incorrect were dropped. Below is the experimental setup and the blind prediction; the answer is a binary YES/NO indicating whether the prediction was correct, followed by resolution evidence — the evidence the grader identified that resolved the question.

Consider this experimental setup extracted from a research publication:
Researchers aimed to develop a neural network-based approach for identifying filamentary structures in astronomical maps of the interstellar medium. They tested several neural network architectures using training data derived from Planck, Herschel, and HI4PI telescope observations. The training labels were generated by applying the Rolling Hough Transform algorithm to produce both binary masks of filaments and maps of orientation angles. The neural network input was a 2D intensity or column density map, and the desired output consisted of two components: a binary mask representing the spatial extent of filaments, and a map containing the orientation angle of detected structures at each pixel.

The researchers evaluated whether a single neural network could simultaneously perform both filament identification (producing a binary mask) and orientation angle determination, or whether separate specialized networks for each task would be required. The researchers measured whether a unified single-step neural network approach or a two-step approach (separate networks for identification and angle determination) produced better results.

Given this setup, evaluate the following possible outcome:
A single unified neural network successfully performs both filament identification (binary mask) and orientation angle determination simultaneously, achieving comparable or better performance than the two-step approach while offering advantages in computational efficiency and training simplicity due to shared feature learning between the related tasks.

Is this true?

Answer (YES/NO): NO